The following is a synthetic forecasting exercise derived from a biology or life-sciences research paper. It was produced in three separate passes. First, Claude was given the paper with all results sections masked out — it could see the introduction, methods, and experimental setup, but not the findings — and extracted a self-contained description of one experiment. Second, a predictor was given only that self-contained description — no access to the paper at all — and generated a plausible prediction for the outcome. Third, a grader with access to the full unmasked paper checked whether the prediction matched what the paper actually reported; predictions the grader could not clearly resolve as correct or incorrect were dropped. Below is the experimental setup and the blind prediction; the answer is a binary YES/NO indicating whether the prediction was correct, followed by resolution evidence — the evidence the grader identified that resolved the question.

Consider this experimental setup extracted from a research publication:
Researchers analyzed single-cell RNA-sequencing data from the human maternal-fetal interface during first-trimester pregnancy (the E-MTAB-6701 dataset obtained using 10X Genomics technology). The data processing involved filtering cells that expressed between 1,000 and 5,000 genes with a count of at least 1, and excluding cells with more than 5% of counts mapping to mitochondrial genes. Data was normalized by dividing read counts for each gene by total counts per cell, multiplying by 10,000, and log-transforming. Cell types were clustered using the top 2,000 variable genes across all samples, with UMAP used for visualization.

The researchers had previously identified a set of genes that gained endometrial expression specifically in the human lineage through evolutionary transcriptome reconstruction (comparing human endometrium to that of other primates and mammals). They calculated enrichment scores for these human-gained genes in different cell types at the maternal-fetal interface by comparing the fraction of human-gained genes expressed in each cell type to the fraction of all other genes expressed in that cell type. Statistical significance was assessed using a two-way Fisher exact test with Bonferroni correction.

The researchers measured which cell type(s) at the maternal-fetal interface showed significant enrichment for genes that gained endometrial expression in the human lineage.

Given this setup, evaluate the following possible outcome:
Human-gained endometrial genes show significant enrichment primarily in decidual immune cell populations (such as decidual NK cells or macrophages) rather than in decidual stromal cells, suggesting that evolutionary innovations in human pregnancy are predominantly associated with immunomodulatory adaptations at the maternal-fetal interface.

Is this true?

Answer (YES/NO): NO